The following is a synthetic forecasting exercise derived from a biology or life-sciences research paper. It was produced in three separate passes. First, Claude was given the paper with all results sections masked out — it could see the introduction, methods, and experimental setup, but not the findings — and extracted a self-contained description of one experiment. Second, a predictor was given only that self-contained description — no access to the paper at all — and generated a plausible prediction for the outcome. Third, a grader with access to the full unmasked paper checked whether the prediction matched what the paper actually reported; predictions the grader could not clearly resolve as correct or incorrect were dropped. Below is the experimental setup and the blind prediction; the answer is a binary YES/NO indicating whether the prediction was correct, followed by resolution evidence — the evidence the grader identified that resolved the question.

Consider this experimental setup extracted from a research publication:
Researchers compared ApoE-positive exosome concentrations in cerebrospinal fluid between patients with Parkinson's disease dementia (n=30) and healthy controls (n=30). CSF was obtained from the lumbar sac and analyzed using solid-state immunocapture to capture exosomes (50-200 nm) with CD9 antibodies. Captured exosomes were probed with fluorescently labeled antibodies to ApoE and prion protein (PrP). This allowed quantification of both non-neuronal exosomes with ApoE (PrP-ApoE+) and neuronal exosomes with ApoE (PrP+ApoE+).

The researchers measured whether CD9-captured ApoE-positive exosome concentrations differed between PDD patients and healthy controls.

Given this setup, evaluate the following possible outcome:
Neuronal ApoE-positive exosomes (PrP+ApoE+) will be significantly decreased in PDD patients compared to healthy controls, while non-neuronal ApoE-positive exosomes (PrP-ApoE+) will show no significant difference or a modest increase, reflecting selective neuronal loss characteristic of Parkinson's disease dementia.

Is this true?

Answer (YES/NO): NO